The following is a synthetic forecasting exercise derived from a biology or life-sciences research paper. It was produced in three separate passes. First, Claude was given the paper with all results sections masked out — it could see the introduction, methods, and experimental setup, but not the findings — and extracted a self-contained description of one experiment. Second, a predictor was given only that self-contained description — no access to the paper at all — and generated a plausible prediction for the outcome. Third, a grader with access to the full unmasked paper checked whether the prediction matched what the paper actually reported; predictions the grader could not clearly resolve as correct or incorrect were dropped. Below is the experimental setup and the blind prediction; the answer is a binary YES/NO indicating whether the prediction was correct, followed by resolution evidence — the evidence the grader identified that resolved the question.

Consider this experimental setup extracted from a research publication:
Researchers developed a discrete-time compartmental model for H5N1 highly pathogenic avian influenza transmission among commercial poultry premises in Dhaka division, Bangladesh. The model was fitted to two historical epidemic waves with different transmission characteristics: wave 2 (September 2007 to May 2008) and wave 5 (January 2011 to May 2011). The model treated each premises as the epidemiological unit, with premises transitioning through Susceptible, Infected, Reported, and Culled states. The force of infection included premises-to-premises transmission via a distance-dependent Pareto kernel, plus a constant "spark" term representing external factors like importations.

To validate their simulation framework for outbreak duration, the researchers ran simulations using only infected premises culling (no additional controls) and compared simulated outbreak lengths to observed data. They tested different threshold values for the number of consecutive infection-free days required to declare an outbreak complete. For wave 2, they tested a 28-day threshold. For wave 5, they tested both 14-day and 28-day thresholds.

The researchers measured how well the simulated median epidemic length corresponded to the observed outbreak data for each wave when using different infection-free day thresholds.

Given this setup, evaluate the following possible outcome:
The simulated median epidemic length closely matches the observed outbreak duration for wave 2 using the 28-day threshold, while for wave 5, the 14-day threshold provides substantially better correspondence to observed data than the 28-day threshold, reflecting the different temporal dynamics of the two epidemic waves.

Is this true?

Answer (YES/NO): YES